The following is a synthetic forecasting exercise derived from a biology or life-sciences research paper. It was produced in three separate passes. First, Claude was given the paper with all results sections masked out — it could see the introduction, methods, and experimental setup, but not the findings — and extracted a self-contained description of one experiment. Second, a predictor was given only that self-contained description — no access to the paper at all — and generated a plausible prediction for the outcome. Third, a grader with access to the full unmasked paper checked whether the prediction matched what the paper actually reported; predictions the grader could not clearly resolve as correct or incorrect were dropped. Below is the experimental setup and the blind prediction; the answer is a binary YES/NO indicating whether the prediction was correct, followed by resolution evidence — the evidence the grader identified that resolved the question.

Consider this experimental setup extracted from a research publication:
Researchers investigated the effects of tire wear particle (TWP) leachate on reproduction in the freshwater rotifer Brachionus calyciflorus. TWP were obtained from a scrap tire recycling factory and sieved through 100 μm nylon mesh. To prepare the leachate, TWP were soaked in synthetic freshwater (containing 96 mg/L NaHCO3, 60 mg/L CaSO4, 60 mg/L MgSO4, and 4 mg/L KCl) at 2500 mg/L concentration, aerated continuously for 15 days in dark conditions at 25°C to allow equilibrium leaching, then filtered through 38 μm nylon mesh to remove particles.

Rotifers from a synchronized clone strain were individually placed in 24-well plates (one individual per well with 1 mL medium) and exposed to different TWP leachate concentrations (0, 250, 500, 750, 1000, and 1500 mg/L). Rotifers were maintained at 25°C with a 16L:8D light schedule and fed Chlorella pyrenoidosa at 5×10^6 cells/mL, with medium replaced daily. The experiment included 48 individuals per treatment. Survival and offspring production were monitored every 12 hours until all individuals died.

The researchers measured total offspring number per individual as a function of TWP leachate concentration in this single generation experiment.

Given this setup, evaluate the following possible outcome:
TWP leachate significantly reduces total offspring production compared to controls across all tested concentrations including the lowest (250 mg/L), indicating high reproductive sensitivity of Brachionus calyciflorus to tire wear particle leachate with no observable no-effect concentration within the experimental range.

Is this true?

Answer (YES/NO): NO